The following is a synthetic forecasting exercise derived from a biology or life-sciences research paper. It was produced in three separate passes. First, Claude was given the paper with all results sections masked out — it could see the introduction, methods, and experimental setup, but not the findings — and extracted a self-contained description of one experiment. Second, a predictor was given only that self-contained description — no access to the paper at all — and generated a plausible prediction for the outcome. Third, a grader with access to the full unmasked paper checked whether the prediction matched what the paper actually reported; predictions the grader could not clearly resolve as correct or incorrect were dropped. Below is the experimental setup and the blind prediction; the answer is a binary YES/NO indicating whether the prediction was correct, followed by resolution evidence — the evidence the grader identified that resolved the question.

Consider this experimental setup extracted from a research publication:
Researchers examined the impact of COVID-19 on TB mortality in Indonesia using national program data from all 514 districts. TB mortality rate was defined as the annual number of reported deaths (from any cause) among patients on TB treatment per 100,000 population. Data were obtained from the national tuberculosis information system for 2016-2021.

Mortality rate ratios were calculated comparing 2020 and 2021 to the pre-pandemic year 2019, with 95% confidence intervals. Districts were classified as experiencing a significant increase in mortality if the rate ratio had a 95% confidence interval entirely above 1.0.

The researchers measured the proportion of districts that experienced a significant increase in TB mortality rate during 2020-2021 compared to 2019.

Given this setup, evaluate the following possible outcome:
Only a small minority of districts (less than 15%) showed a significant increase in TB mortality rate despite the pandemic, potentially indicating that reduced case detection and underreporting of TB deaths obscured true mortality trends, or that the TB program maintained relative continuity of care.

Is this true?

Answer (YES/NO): NO